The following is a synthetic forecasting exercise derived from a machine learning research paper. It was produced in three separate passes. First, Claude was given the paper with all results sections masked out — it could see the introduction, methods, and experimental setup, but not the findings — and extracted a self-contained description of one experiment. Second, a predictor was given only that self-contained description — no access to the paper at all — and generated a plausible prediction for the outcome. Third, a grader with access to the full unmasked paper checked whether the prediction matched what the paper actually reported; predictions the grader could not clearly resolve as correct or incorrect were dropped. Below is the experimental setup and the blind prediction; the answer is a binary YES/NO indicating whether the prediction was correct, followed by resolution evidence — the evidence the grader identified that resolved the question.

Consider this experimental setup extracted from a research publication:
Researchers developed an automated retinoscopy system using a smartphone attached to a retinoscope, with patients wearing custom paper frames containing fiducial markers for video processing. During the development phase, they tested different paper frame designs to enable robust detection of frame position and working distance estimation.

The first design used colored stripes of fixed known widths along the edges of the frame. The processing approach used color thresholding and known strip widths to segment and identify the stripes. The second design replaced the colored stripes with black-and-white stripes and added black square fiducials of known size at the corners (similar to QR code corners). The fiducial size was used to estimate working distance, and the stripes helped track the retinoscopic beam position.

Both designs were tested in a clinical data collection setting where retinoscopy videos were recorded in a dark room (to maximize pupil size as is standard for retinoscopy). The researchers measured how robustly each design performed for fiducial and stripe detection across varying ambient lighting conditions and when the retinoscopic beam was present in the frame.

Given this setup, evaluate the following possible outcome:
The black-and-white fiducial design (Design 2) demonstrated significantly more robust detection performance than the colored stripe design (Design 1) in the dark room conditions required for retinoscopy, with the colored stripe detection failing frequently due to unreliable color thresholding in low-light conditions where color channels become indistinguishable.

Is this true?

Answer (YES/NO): NO